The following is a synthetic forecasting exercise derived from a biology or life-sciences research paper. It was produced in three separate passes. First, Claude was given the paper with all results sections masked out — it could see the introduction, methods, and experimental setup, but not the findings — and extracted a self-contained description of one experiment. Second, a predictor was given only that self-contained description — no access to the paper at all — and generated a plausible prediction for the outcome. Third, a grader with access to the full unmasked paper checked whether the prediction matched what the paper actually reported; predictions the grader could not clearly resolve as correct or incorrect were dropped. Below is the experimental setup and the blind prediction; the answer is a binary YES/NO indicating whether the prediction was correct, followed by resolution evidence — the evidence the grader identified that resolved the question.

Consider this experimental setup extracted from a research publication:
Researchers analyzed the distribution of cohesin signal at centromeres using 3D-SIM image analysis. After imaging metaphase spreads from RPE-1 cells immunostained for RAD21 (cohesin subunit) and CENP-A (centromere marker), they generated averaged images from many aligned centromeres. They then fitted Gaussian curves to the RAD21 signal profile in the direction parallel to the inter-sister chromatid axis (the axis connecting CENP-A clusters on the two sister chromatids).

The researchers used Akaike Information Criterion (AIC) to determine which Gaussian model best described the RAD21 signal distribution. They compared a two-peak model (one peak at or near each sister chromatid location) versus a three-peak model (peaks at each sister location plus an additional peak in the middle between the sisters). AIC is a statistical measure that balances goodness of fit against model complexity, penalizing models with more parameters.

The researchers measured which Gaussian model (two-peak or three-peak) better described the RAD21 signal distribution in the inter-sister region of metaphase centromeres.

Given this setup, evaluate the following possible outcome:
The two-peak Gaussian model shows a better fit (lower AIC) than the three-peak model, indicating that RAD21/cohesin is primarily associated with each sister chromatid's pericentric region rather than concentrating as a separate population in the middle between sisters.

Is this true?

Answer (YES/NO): NO